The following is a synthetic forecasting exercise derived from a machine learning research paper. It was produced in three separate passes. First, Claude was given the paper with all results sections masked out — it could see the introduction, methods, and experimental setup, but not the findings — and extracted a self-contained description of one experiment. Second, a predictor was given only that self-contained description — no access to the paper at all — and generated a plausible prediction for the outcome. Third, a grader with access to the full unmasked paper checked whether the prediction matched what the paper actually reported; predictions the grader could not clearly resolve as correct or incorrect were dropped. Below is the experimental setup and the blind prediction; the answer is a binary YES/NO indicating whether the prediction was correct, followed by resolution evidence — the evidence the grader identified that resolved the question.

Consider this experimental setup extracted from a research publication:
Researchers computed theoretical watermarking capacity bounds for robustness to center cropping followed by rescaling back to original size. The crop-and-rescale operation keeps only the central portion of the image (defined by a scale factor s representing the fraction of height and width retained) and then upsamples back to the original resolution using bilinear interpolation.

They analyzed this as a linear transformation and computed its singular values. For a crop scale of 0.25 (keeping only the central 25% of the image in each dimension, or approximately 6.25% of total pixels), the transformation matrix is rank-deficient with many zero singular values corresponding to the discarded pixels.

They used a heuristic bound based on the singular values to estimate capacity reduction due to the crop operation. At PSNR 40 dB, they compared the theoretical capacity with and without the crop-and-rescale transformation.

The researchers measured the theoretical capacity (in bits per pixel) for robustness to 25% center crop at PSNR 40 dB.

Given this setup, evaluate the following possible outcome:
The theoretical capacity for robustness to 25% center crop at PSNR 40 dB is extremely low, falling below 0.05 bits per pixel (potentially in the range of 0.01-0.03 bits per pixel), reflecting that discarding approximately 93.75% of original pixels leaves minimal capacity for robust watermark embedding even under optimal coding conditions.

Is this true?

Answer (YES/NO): NO